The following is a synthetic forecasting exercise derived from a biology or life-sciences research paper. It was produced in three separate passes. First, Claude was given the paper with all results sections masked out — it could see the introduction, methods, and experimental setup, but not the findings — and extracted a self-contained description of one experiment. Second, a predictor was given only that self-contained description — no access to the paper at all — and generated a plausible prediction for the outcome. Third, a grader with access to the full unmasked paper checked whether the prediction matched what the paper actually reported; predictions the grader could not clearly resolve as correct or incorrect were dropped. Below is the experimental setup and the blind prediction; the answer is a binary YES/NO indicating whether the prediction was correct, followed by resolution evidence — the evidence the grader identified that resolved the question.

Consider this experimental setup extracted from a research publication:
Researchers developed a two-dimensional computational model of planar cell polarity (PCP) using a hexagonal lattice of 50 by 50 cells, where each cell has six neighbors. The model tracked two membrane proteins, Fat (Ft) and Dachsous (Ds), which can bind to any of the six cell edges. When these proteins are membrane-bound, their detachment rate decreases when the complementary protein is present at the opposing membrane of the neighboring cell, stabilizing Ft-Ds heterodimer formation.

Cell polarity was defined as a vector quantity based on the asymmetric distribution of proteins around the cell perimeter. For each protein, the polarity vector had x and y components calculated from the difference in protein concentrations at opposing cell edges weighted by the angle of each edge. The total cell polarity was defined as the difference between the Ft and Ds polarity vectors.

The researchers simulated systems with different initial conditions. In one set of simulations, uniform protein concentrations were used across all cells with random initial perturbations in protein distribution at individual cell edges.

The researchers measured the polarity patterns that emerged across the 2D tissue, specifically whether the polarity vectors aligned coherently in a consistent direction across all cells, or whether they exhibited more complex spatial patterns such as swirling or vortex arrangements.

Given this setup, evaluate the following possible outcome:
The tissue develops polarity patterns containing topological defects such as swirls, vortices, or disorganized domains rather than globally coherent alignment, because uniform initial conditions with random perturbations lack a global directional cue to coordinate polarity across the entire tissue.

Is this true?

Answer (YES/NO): YES